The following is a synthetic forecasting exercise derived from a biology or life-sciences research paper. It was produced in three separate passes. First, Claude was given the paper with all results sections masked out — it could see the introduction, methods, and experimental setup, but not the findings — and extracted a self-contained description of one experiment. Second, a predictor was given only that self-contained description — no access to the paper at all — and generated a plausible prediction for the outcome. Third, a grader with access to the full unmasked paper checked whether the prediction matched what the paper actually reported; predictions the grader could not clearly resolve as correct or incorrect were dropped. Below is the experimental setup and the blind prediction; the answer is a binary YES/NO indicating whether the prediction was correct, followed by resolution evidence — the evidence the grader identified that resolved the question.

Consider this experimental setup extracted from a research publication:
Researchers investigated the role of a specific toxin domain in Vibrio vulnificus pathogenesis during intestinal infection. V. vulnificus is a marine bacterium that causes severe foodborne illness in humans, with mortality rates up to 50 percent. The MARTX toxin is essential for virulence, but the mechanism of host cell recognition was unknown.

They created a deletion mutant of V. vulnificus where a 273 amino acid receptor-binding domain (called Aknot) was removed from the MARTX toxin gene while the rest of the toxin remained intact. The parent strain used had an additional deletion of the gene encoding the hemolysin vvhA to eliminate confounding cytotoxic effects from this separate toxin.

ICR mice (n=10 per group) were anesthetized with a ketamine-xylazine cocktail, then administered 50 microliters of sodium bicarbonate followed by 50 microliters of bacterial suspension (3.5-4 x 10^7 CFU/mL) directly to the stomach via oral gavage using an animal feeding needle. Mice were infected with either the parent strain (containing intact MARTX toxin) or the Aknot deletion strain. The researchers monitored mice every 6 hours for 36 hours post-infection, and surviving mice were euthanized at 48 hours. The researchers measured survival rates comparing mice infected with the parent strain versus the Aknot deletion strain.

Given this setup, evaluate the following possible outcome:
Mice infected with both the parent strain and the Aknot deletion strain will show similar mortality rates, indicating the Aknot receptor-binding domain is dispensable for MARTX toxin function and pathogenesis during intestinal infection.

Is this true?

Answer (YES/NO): NO